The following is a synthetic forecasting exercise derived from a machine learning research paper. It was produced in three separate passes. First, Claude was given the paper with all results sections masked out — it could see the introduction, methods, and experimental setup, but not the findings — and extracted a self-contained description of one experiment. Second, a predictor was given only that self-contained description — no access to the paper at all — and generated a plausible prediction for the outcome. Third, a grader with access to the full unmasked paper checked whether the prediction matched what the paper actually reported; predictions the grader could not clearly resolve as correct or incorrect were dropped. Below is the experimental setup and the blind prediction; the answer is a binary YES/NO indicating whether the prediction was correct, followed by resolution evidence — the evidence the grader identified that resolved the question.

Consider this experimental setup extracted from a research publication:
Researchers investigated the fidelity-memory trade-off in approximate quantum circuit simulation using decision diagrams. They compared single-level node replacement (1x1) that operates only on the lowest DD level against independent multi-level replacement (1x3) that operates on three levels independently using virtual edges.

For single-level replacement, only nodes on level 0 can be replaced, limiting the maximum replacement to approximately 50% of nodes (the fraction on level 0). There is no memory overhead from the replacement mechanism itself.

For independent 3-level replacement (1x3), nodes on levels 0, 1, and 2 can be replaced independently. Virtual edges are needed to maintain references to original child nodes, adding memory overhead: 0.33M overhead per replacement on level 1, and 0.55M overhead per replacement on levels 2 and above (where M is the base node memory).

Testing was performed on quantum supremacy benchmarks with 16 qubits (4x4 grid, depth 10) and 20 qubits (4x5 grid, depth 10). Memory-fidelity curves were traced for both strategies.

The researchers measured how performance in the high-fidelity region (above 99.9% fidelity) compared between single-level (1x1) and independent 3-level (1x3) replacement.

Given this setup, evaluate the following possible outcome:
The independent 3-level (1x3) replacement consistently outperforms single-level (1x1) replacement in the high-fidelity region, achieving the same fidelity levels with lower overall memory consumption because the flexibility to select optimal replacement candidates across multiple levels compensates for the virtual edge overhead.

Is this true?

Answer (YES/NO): NO